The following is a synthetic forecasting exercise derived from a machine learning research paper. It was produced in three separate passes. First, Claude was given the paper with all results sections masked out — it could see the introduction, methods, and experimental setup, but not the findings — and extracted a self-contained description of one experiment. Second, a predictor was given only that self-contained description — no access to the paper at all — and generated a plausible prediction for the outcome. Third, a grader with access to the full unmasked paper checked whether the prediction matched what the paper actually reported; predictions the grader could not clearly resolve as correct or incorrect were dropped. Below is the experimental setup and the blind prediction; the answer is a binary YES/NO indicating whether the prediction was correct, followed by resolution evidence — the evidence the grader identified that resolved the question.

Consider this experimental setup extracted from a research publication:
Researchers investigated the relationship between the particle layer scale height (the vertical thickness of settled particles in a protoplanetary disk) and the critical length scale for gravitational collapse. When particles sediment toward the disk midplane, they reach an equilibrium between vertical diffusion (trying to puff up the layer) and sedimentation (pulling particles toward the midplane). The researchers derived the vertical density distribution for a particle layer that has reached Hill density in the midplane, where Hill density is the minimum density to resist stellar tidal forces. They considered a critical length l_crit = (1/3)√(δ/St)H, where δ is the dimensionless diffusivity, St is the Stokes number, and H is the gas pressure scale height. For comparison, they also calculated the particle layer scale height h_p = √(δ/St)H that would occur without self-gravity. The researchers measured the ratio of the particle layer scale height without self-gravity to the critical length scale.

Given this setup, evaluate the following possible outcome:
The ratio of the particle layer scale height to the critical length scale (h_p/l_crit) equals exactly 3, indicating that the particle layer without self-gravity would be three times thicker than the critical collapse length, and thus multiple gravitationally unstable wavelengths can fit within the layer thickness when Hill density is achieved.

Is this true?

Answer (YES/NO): YES